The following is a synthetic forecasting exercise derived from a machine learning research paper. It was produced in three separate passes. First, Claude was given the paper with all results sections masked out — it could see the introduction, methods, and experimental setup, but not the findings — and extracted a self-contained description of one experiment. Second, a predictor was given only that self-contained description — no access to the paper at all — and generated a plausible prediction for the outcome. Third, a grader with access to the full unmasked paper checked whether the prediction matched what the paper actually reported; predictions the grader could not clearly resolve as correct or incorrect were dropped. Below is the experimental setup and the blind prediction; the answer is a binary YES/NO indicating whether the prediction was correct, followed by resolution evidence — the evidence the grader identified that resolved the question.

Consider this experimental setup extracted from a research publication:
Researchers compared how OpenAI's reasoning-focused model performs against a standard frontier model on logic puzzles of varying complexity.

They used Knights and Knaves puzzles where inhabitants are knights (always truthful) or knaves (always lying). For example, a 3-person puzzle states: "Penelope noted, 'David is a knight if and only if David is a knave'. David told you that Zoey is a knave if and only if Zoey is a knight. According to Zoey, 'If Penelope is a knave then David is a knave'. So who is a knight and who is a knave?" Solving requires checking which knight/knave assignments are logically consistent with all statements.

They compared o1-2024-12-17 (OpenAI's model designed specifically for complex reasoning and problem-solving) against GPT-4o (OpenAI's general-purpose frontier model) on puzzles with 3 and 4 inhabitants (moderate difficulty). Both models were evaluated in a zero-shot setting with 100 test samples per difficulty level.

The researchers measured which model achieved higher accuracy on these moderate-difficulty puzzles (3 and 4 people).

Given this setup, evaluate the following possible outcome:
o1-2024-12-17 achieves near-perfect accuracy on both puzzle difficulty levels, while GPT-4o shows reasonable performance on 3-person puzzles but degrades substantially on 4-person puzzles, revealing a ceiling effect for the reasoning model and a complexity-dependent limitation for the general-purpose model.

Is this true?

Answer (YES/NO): NO